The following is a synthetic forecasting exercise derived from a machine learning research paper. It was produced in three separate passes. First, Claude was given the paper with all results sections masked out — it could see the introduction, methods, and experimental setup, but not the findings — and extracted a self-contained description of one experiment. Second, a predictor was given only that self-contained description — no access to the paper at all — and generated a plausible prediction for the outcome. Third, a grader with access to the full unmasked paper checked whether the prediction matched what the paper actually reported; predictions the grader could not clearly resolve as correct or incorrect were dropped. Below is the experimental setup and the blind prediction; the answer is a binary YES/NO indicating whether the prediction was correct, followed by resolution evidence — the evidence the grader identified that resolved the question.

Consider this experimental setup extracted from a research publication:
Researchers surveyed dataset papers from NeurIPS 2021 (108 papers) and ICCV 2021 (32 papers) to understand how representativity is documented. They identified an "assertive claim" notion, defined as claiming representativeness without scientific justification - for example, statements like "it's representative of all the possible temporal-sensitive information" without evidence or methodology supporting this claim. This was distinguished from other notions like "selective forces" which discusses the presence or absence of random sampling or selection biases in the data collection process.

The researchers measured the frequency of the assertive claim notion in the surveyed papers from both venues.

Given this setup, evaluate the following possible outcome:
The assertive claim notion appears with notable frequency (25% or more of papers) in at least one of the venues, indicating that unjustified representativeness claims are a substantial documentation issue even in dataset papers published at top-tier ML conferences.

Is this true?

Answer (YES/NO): NO